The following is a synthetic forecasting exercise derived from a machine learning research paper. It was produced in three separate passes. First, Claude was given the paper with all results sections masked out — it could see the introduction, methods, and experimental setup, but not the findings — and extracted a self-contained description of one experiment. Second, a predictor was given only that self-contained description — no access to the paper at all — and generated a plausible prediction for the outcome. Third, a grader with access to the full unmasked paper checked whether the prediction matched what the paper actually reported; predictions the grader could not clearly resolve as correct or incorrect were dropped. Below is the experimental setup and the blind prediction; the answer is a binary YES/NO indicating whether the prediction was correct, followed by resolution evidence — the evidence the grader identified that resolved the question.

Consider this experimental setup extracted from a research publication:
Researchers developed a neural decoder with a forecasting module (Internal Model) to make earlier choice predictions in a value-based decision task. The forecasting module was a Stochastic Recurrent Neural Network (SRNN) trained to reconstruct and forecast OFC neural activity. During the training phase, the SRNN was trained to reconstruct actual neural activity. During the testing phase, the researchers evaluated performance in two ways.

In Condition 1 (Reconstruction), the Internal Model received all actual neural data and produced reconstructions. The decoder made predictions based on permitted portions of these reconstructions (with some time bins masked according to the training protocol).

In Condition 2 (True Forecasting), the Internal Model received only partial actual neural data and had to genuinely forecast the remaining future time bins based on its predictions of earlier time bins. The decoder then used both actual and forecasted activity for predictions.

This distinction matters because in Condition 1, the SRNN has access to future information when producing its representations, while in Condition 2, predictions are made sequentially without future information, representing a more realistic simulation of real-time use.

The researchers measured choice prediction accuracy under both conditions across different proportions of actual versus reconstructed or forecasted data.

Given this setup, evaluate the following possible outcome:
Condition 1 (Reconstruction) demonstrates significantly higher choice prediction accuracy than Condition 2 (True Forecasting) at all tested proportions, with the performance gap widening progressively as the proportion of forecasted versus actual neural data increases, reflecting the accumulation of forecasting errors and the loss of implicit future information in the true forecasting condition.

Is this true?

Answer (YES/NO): NO